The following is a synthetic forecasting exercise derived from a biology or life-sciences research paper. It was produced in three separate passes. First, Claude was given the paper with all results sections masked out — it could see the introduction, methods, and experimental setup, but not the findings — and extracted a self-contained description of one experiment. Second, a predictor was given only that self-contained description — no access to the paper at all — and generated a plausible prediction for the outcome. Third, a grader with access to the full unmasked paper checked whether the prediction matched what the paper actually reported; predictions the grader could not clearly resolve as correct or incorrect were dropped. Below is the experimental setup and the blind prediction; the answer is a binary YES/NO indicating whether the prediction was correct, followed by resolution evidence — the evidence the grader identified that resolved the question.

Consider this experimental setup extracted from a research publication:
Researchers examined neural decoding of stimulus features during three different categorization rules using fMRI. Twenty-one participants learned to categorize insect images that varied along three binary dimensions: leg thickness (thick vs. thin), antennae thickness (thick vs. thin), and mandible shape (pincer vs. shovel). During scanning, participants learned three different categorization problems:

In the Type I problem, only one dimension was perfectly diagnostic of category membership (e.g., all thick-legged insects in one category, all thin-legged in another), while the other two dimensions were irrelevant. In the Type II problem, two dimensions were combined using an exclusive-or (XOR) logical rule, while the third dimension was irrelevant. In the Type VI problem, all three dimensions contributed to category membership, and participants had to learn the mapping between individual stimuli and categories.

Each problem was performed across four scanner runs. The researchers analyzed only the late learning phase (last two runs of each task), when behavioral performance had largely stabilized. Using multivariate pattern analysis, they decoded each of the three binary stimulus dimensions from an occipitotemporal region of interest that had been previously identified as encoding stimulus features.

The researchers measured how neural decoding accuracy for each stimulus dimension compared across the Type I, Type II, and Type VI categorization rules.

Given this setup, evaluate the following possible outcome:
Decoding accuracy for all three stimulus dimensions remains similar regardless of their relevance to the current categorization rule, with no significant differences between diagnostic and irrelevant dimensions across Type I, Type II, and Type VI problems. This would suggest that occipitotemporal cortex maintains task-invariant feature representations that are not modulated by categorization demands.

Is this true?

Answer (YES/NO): NO